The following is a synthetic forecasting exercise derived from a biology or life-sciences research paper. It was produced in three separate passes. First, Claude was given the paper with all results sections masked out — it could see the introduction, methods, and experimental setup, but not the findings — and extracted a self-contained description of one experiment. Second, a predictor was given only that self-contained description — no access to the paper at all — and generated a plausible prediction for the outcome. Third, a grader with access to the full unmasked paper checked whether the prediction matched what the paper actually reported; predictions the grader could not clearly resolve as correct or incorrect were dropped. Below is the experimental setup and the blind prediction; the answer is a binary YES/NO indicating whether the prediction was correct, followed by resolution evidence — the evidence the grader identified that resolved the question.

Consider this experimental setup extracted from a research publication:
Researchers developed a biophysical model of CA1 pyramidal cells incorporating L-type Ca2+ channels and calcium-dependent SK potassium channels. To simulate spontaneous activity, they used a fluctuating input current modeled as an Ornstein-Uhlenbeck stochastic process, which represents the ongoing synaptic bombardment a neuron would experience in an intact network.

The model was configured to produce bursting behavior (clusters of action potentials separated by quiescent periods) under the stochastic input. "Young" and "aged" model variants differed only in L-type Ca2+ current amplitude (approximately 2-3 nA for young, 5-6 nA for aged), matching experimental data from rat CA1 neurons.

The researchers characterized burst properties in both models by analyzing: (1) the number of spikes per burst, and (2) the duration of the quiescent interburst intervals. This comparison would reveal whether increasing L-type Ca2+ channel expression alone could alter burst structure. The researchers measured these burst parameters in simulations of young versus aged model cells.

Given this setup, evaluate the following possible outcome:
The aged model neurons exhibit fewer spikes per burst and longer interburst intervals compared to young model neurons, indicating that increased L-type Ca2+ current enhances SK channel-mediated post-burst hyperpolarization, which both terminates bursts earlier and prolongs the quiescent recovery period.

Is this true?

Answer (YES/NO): NO